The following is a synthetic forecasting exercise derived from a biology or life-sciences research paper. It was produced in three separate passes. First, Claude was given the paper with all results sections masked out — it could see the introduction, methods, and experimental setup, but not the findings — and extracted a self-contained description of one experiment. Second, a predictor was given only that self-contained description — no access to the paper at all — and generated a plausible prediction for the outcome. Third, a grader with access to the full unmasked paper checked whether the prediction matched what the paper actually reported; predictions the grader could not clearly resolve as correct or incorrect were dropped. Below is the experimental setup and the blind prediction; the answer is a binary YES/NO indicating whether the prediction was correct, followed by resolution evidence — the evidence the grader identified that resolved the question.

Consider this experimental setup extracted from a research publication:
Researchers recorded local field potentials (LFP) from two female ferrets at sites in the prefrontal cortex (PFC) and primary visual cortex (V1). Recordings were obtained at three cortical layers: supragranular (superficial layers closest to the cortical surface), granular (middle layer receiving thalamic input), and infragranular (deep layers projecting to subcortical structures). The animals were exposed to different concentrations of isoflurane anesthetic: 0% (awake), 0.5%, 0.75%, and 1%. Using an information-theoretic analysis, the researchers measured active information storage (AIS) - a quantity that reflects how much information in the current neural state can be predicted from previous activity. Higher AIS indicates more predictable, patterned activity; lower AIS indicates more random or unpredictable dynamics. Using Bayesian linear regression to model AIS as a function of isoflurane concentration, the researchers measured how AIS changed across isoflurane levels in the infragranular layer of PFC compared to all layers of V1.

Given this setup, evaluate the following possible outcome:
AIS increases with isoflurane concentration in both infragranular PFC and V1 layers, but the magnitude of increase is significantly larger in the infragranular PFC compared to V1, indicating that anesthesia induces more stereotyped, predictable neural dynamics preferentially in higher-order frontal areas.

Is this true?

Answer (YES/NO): NO